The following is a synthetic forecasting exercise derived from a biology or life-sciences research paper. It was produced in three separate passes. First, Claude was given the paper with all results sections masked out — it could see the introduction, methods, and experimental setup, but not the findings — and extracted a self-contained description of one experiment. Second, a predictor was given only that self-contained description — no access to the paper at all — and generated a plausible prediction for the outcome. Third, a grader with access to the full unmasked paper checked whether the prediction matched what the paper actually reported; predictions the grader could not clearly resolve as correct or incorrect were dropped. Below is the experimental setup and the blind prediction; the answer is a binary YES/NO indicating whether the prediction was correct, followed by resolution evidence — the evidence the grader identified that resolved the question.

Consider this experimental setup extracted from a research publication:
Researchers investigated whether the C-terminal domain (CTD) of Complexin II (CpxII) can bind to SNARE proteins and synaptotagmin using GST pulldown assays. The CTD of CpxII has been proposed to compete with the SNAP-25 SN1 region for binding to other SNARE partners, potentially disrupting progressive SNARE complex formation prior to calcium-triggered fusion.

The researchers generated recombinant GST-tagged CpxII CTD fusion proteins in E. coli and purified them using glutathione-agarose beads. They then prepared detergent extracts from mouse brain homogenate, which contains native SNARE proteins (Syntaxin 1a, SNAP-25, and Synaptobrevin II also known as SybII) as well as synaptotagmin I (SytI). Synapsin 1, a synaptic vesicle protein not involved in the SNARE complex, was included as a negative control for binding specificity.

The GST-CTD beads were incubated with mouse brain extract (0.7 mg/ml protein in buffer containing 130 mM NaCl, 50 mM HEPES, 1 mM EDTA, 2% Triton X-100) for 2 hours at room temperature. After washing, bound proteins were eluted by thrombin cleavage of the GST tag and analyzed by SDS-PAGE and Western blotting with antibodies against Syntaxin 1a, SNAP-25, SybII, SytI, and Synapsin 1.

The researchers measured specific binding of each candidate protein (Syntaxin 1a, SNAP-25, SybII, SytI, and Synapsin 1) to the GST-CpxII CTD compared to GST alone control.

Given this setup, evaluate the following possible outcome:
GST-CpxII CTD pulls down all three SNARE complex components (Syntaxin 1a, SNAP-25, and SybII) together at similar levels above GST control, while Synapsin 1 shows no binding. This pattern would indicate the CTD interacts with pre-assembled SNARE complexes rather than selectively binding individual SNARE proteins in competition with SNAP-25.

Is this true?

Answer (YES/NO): NO